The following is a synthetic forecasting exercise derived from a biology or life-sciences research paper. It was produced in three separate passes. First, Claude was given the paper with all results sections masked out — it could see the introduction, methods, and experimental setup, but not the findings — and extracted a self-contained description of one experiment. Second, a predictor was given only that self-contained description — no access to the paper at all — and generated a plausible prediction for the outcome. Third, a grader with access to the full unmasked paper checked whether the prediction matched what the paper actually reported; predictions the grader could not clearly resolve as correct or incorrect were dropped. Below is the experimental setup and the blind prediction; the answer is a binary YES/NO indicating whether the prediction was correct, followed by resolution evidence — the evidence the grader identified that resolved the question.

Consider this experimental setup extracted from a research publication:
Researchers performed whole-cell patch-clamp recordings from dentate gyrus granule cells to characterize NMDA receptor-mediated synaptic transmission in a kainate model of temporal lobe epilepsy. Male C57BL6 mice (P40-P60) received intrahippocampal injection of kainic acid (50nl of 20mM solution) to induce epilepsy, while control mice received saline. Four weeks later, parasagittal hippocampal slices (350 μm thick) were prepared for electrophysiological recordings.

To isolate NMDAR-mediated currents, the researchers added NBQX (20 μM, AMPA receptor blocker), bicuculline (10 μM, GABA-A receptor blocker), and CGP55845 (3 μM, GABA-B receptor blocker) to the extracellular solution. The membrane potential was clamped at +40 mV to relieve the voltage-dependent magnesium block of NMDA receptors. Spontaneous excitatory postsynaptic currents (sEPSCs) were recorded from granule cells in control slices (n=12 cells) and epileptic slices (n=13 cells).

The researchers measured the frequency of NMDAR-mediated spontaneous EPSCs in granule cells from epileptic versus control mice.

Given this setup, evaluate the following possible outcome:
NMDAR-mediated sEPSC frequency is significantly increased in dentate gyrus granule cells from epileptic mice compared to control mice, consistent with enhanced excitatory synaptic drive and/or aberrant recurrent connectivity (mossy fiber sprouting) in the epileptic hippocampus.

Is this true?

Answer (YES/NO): YES